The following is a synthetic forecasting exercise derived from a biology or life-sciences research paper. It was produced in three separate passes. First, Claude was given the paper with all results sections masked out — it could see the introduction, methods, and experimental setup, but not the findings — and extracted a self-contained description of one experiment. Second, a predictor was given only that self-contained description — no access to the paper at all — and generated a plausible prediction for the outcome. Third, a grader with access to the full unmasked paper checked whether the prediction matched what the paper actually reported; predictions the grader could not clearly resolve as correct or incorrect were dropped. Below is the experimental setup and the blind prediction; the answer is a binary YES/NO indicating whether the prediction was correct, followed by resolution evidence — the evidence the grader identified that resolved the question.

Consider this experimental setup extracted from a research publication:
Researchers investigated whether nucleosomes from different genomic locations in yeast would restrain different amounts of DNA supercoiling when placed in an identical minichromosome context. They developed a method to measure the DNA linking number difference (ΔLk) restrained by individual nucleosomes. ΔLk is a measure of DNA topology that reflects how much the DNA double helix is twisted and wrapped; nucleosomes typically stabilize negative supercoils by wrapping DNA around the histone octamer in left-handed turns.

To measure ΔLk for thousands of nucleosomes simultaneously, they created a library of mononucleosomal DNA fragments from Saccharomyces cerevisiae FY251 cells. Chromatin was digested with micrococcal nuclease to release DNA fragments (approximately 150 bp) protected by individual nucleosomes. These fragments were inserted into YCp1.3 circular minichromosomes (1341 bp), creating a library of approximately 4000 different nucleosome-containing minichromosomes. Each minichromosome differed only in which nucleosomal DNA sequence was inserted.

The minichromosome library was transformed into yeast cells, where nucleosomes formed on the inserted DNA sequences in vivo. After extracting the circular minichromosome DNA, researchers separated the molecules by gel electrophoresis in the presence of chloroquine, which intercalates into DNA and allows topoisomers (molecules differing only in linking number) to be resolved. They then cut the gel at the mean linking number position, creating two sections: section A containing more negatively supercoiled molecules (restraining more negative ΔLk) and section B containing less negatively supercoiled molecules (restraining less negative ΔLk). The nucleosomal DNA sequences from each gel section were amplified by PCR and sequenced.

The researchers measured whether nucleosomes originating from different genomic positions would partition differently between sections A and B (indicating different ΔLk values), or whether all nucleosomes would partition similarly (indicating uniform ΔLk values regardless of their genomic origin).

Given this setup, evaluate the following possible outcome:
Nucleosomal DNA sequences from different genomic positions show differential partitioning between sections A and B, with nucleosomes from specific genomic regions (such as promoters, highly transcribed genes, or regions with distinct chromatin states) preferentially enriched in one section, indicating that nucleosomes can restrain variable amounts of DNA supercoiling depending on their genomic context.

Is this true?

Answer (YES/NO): YES